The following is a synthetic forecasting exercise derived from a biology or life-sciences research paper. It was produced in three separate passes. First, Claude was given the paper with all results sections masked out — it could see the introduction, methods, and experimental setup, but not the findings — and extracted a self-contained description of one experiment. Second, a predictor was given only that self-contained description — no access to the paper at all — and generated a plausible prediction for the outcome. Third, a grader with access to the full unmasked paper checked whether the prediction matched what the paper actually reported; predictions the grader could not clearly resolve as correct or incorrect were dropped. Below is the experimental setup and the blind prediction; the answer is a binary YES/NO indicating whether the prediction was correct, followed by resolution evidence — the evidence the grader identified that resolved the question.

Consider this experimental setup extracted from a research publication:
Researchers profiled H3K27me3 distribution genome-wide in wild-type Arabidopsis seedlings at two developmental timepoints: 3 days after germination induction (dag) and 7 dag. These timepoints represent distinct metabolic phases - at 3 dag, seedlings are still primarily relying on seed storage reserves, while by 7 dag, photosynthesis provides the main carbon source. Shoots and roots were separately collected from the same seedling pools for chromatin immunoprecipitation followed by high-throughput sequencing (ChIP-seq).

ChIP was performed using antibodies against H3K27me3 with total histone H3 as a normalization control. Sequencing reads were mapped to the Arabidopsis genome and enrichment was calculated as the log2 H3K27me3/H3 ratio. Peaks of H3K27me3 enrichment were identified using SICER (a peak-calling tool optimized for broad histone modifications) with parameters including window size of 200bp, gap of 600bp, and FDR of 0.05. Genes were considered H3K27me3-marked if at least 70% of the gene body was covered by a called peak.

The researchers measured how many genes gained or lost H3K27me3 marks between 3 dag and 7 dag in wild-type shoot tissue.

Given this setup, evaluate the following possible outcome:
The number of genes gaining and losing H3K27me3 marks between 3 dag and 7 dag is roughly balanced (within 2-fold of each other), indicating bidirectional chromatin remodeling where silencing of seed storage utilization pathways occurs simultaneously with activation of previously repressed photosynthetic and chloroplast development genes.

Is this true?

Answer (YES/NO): NO